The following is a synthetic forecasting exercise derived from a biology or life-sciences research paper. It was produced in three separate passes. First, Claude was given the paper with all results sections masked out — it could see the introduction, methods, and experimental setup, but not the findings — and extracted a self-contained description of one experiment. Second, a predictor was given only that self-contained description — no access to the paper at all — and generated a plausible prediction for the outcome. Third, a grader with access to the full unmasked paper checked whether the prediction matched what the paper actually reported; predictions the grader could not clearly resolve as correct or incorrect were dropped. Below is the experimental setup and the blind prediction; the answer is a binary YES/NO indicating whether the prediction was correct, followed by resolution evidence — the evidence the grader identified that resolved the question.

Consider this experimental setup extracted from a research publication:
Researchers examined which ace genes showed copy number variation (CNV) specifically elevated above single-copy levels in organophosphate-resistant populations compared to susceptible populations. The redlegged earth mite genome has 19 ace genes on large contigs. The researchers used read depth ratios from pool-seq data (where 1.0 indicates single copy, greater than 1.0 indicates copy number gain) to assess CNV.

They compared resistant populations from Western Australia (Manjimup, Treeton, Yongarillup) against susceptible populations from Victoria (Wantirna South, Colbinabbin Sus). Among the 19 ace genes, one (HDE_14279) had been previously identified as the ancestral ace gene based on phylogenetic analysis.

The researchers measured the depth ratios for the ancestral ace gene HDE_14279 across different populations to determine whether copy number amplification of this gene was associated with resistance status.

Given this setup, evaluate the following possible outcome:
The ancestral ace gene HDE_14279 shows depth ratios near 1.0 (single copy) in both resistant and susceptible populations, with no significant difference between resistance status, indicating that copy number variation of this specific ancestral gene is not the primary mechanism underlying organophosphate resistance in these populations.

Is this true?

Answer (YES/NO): NO